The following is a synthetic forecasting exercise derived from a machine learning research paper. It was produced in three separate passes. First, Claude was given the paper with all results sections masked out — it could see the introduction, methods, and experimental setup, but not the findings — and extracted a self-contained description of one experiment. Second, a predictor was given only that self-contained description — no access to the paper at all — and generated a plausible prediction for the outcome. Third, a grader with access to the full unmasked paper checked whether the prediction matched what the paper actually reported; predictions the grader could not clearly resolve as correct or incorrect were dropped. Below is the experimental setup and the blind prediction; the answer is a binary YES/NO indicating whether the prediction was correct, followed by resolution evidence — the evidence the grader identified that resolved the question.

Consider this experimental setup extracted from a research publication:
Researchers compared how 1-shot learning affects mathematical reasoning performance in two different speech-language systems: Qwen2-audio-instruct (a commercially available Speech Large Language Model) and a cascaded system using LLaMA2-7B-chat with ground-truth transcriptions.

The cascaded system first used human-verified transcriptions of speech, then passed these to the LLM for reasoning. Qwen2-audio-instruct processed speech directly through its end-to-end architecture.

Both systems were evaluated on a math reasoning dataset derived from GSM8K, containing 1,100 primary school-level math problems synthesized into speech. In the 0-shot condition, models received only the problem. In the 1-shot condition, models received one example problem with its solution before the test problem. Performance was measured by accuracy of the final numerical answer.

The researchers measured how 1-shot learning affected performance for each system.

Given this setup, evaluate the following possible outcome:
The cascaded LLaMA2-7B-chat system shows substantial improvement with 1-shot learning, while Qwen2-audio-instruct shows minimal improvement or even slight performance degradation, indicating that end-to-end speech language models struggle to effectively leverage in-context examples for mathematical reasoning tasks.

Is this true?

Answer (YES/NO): YES